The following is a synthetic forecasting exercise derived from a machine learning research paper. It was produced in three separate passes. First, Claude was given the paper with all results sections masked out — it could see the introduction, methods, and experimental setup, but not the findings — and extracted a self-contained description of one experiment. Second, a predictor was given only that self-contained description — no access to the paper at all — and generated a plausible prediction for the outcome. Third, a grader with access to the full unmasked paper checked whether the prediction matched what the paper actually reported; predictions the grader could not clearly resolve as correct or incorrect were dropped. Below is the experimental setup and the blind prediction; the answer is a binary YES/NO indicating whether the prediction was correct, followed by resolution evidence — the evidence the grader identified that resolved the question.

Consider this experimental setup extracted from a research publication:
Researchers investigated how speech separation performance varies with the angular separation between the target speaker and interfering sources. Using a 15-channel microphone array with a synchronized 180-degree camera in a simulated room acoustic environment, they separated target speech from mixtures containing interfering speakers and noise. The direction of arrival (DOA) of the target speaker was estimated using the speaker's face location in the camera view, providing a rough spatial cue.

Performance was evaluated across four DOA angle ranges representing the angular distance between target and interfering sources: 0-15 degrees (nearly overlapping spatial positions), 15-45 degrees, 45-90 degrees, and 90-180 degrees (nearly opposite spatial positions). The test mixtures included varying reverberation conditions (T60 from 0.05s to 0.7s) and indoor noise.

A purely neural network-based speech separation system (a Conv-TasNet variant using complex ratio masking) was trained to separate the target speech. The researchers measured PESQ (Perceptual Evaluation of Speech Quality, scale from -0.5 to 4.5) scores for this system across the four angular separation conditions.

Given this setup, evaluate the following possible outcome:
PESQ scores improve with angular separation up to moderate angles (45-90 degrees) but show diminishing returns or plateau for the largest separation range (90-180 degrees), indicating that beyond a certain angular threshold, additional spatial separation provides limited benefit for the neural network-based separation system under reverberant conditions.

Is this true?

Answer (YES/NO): YES